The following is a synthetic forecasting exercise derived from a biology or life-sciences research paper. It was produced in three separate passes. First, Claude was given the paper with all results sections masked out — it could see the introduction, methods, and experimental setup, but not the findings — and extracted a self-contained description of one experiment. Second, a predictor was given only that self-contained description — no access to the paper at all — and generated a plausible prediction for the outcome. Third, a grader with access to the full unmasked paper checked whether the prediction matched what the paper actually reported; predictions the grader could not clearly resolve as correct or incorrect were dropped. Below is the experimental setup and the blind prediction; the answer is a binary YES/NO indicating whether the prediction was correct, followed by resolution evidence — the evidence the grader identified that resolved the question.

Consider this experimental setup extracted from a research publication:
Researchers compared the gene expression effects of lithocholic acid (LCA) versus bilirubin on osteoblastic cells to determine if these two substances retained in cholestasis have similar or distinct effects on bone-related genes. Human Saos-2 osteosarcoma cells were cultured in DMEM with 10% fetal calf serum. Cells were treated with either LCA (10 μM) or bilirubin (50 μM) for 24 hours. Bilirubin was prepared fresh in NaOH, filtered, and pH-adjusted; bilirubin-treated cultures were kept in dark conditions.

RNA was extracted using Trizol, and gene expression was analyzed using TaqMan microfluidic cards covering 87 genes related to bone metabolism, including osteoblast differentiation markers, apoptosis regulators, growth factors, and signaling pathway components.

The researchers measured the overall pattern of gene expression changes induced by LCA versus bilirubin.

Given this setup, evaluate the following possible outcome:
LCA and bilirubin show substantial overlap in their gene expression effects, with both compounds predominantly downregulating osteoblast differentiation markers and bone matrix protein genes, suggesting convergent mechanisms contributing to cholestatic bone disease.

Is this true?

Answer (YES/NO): NO